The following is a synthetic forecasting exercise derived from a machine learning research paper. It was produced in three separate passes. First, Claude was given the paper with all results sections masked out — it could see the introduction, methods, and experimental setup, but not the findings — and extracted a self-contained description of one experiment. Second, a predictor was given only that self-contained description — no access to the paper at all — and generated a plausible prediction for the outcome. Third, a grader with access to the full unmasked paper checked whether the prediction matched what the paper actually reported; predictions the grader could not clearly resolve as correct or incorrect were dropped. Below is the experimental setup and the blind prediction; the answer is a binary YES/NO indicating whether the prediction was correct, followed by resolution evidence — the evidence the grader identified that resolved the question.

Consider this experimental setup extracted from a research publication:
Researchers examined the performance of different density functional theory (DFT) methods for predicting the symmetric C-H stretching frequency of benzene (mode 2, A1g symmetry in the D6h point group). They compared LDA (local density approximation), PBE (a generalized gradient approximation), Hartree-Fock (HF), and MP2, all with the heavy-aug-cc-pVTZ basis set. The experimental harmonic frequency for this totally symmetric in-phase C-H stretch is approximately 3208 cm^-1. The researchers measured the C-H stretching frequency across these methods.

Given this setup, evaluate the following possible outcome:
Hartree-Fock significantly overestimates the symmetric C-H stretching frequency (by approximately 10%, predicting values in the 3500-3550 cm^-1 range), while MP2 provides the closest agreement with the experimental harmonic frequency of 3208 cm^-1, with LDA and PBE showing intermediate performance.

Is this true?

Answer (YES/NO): NO